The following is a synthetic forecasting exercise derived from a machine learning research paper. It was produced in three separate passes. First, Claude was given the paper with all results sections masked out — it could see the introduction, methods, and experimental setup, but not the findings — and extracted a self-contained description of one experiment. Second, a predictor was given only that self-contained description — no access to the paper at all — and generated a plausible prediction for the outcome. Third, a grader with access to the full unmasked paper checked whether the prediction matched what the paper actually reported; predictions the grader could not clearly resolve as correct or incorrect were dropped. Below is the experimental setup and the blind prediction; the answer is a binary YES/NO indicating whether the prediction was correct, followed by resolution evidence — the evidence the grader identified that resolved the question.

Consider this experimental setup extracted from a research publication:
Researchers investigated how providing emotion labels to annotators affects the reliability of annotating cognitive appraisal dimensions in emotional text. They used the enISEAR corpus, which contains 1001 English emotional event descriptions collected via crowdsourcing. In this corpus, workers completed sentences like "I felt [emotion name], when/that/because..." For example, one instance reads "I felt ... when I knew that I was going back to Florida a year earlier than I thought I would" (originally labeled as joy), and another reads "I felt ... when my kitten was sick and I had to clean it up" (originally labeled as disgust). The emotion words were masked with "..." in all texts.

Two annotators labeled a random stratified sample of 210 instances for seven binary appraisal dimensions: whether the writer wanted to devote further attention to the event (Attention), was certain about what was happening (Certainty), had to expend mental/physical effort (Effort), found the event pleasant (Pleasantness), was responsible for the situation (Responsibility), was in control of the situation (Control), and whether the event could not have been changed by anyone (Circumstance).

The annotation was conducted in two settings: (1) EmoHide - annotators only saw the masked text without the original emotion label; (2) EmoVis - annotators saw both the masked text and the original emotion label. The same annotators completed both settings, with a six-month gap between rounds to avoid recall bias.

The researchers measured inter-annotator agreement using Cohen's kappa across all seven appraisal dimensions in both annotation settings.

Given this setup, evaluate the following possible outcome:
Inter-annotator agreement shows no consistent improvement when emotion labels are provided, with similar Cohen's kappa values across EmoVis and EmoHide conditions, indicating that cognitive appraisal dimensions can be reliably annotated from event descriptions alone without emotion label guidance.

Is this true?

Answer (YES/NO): NO